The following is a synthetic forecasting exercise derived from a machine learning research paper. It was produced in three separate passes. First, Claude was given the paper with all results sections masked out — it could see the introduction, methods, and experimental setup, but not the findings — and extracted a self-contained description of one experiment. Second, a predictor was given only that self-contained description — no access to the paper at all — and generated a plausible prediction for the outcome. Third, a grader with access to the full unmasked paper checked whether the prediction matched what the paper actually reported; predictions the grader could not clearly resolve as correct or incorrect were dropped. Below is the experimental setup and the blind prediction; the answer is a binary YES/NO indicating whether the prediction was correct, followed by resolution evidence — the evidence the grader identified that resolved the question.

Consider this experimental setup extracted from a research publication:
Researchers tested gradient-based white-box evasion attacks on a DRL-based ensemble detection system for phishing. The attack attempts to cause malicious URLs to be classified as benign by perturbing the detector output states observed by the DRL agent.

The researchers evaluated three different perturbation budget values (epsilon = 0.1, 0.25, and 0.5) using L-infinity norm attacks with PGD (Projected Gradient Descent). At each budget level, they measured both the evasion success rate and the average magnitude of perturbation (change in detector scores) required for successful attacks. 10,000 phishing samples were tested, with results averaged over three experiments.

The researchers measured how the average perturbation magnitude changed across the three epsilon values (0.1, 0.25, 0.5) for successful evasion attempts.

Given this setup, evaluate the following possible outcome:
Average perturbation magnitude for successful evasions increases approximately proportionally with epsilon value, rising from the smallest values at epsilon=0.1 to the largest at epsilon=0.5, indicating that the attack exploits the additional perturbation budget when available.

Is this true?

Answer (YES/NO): YES